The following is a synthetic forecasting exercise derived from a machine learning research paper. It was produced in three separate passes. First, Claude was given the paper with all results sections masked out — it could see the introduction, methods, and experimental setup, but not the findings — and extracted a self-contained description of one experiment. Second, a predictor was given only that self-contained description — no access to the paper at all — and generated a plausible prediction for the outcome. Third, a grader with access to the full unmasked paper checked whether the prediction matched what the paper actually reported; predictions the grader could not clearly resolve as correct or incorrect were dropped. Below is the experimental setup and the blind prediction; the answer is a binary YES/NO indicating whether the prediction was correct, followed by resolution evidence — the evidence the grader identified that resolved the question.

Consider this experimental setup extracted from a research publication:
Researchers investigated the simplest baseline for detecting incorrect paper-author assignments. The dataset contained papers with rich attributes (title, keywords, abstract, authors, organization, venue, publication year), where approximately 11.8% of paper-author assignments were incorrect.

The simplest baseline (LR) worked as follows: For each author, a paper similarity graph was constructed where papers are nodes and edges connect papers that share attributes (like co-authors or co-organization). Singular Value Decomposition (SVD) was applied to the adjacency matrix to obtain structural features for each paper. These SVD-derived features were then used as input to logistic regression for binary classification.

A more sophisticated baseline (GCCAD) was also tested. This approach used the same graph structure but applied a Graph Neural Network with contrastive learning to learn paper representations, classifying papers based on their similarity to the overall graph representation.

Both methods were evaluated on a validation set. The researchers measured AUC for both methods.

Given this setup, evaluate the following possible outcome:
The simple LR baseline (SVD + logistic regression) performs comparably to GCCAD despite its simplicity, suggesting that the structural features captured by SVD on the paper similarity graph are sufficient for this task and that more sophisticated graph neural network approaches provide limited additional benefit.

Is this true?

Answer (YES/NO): NO